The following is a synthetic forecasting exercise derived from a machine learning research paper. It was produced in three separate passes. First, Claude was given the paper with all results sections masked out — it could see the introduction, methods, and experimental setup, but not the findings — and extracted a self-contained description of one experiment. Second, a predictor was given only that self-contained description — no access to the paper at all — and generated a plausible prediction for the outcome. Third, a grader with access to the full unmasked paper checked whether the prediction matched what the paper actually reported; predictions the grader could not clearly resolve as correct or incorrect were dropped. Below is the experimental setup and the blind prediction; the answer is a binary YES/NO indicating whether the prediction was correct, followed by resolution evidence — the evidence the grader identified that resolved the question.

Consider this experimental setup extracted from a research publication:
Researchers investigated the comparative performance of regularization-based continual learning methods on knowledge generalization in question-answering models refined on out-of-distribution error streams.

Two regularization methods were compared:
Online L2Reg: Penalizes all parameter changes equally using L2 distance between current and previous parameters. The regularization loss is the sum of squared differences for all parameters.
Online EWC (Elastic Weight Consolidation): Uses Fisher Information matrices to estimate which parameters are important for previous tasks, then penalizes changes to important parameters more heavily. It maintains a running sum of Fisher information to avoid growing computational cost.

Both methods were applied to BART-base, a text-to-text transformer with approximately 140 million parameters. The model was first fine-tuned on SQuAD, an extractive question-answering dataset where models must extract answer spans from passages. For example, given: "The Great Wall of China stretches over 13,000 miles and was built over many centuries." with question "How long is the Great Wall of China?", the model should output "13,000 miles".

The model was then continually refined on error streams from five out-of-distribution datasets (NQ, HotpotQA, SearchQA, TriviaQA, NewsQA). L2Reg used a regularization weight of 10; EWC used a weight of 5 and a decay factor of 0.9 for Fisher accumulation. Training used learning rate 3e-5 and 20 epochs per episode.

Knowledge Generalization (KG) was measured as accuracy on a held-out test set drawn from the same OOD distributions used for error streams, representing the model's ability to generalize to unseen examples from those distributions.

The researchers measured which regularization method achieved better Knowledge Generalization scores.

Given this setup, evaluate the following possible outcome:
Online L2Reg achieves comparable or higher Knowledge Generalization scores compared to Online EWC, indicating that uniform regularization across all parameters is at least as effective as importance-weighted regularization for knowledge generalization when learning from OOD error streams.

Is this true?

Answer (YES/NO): NO